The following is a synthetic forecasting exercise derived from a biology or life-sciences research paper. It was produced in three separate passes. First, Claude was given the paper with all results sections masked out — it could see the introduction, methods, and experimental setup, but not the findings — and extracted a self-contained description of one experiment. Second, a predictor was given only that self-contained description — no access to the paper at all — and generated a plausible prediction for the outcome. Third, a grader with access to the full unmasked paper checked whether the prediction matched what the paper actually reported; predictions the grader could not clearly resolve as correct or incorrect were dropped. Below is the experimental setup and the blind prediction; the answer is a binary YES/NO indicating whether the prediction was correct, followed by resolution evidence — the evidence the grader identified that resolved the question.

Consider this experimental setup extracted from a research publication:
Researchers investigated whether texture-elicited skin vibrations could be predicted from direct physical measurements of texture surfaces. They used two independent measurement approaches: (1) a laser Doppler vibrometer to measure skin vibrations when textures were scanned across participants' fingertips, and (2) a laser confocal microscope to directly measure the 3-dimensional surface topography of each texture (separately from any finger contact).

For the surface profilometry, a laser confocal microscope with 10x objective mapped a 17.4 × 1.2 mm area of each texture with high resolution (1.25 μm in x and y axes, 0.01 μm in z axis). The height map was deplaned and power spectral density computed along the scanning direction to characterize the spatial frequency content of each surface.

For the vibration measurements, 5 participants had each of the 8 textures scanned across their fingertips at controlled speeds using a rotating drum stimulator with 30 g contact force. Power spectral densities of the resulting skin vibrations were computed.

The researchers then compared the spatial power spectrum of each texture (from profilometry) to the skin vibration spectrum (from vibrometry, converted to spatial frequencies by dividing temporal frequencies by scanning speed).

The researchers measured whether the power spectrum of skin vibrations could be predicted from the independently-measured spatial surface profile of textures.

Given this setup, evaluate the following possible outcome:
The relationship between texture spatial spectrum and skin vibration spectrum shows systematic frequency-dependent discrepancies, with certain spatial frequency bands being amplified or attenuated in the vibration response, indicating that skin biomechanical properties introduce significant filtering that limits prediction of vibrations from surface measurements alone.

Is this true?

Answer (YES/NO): NO